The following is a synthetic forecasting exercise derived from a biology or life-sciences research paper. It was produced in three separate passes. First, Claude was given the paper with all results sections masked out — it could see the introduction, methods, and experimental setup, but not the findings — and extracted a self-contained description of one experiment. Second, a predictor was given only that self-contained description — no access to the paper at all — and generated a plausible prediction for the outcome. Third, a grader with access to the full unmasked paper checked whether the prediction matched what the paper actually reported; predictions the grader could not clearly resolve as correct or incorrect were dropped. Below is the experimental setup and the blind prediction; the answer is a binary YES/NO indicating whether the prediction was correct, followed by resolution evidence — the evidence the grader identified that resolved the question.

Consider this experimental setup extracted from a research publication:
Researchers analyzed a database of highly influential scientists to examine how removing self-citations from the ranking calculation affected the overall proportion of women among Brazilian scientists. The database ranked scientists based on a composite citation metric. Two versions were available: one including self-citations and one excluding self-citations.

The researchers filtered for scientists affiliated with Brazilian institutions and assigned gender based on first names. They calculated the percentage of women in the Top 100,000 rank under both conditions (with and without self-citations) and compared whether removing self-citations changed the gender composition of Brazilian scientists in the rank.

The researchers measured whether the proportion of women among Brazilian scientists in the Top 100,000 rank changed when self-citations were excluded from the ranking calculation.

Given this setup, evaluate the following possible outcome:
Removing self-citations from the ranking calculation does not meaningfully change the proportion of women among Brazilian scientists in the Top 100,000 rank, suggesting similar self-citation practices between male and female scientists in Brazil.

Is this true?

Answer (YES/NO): NO